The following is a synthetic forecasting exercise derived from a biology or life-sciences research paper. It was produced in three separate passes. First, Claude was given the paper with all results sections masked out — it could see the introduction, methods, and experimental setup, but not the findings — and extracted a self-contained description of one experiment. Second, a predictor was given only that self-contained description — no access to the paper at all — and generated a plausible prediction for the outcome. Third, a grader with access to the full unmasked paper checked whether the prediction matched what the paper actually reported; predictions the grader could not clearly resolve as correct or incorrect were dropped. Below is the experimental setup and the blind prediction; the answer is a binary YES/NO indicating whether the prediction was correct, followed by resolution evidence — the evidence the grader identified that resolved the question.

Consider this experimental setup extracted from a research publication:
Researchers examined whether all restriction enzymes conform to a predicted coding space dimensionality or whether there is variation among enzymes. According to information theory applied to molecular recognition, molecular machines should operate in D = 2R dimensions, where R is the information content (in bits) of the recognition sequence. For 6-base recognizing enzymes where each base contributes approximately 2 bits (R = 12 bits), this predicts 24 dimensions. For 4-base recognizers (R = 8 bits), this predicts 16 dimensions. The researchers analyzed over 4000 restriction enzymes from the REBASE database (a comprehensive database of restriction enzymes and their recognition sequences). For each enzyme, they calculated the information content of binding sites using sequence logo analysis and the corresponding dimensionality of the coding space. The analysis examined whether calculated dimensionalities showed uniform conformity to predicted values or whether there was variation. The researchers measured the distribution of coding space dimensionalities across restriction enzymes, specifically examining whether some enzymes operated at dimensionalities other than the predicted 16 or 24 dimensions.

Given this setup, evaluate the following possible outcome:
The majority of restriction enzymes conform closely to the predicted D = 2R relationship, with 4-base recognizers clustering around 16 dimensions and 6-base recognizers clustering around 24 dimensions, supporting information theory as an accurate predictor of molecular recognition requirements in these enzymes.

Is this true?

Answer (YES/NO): YES